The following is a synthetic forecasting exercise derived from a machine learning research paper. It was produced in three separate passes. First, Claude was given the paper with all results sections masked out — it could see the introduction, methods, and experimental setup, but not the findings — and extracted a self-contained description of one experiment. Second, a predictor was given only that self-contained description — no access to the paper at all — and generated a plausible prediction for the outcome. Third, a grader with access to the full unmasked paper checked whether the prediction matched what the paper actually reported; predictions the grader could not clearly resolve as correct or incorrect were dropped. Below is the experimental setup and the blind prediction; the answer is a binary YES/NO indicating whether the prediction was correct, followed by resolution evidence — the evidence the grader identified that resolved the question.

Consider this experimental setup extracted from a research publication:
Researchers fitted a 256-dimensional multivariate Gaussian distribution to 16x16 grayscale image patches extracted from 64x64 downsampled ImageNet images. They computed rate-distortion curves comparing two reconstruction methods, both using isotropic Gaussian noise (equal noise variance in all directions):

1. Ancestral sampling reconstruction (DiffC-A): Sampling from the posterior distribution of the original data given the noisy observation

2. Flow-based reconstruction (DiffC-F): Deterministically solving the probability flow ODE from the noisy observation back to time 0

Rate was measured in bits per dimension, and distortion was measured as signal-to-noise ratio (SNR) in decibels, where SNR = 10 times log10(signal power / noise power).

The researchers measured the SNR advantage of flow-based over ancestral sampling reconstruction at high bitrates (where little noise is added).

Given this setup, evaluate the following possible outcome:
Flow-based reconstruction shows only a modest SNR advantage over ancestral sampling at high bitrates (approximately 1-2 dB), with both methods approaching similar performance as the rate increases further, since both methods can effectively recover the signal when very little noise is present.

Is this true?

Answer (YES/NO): NO